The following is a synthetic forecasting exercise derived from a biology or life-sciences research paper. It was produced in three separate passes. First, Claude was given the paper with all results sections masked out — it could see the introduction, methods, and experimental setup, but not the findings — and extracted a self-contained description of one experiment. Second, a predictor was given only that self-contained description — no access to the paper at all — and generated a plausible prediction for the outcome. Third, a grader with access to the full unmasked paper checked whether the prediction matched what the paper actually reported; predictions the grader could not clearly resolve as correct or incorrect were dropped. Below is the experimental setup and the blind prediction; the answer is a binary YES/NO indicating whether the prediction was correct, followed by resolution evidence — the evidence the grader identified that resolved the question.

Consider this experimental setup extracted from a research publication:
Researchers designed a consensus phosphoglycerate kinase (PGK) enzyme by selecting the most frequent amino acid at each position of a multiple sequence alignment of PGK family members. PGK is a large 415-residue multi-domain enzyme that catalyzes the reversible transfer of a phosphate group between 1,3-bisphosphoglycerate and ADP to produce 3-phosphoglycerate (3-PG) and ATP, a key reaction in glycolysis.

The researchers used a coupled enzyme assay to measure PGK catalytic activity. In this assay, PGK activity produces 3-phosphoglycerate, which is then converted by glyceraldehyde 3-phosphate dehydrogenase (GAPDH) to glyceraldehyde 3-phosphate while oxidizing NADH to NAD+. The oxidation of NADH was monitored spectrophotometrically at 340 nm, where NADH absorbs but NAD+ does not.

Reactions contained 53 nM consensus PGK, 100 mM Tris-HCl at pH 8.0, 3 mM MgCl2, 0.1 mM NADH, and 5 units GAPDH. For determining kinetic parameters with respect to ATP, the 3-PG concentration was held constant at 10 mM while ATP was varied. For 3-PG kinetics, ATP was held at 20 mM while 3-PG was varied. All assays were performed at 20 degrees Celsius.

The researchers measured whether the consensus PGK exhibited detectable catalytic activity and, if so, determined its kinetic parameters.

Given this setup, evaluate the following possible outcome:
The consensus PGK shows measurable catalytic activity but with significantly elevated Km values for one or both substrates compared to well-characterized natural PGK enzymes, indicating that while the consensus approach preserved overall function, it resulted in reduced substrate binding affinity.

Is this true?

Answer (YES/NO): NO